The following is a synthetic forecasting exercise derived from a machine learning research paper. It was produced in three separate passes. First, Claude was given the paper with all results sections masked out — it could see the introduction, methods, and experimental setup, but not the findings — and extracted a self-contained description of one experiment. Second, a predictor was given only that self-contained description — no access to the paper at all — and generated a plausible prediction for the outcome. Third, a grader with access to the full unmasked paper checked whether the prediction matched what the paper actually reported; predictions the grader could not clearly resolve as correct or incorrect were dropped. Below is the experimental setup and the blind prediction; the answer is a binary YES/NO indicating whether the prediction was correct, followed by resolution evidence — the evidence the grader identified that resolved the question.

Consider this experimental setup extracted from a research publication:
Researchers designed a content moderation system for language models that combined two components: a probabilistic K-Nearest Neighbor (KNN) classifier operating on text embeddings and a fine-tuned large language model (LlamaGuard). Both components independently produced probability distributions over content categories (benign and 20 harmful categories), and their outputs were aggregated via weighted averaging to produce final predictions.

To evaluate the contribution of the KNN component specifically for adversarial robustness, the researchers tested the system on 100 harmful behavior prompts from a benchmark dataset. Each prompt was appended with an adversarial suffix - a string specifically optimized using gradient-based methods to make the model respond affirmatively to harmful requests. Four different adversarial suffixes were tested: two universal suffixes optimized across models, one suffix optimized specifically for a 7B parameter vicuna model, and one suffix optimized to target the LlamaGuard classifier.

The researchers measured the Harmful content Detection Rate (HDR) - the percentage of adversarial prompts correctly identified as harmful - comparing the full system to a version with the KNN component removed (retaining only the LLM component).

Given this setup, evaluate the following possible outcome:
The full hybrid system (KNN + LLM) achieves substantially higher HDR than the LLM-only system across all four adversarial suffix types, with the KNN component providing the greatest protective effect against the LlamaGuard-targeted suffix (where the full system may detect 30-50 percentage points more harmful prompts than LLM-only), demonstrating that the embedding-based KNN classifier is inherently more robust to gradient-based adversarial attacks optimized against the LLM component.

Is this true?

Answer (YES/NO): NO